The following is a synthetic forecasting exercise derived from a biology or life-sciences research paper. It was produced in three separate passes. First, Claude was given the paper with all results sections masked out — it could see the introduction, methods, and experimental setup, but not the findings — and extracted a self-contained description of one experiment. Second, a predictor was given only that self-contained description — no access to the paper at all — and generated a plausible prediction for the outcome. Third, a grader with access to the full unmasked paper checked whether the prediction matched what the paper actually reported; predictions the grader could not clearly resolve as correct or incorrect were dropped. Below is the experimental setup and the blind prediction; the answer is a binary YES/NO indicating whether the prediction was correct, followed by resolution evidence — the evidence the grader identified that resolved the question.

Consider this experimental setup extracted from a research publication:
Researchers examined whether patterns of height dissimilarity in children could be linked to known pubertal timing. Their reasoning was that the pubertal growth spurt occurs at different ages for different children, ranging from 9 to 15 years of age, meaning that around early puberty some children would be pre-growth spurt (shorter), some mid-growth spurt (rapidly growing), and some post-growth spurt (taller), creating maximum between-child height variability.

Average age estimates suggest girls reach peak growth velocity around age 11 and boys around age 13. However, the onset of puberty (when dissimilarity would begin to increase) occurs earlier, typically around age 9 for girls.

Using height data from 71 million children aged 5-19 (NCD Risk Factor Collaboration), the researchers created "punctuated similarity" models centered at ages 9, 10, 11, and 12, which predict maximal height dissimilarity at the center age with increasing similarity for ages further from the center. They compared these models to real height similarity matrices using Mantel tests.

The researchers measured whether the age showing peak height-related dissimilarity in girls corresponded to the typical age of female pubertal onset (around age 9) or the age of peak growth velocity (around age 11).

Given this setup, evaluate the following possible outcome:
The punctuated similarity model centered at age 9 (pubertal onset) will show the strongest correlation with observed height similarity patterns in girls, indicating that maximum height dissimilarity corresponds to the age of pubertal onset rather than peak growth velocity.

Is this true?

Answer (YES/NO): YES